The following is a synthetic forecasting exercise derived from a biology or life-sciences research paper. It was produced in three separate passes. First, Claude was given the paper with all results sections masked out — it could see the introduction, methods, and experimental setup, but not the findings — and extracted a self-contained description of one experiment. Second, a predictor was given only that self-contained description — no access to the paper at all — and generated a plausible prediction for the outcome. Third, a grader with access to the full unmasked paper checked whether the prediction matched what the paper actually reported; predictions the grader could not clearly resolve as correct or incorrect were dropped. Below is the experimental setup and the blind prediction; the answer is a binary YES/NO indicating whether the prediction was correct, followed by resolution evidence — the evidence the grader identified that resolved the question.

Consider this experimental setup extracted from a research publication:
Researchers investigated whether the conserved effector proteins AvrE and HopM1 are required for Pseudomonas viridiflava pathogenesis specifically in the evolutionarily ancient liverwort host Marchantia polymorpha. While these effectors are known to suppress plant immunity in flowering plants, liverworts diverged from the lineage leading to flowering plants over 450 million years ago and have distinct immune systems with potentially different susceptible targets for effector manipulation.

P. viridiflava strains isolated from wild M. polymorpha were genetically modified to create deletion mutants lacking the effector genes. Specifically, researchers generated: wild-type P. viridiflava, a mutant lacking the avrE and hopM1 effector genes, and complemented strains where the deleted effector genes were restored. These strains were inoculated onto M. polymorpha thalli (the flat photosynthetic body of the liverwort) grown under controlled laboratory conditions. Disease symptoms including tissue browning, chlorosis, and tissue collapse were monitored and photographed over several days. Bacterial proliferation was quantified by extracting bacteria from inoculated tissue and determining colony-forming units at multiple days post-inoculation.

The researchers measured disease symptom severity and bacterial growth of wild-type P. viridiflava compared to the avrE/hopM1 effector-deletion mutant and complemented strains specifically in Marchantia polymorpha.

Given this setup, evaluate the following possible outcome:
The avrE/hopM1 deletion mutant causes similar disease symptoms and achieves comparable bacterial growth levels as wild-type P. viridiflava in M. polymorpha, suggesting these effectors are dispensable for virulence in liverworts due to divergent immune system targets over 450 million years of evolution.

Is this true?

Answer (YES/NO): NO